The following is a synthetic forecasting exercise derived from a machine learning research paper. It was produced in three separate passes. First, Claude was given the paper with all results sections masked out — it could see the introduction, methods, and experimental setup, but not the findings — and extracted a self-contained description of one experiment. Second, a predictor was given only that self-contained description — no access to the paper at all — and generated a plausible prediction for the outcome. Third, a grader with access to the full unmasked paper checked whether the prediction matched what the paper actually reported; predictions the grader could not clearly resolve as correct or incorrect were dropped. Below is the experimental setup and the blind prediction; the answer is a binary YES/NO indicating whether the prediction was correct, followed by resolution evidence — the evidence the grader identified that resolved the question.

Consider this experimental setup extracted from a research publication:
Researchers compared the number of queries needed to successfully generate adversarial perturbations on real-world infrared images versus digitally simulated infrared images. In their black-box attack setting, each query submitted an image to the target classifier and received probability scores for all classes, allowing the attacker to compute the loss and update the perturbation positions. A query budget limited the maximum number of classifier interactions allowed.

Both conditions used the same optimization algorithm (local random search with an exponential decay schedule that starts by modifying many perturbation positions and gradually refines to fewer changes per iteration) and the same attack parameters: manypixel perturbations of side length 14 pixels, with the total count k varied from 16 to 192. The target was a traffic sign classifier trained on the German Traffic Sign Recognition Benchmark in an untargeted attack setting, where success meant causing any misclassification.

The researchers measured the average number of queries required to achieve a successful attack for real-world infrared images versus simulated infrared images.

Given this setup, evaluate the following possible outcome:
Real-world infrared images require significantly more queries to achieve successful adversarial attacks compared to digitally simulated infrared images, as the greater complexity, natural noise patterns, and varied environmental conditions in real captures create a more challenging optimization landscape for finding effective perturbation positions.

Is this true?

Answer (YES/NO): NO